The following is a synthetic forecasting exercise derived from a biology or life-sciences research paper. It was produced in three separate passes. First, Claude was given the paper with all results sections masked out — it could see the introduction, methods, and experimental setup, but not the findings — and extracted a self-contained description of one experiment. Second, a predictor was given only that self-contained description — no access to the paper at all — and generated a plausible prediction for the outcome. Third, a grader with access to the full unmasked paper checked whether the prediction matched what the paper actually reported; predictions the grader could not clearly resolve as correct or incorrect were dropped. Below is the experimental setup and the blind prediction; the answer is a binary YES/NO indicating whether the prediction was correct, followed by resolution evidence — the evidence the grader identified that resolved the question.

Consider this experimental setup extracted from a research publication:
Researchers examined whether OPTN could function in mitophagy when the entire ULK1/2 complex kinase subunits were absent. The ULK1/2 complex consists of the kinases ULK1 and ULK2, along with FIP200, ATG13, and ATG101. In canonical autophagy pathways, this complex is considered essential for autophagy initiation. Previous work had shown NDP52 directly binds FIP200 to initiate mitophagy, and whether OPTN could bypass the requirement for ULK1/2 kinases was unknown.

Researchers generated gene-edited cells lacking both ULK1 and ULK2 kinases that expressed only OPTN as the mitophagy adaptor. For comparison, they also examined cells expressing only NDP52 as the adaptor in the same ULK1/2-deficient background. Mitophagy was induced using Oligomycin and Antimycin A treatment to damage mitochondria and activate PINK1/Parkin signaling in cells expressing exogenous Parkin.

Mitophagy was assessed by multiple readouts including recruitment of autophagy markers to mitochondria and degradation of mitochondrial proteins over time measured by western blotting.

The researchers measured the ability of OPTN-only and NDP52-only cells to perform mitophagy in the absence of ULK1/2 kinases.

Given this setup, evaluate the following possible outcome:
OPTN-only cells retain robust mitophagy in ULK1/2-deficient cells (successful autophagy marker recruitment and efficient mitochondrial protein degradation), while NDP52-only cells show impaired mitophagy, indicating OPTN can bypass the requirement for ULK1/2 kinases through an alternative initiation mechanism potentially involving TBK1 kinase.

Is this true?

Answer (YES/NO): NO